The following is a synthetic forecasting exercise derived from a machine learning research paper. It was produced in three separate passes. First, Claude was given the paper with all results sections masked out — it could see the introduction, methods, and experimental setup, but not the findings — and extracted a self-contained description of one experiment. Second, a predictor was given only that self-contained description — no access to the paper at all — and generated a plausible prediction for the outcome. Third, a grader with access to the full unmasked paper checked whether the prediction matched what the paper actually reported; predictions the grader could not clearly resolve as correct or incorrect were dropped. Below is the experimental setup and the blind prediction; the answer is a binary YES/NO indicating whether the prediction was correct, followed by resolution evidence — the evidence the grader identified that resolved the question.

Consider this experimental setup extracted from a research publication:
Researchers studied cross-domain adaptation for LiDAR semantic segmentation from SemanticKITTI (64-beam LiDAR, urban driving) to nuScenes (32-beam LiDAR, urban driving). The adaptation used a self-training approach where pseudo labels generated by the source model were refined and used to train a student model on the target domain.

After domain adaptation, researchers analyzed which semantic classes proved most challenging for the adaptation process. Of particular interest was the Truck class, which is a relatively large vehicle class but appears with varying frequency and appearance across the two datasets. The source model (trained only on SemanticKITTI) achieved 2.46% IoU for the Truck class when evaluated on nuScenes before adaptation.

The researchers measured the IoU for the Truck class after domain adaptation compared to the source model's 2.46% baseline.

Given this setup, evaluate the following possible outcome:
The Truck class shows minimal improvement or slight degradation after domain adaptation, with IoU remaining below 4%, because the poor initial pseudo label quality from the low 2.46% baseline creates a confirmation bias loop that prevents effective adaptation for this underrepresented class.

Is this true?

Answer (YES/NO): NO